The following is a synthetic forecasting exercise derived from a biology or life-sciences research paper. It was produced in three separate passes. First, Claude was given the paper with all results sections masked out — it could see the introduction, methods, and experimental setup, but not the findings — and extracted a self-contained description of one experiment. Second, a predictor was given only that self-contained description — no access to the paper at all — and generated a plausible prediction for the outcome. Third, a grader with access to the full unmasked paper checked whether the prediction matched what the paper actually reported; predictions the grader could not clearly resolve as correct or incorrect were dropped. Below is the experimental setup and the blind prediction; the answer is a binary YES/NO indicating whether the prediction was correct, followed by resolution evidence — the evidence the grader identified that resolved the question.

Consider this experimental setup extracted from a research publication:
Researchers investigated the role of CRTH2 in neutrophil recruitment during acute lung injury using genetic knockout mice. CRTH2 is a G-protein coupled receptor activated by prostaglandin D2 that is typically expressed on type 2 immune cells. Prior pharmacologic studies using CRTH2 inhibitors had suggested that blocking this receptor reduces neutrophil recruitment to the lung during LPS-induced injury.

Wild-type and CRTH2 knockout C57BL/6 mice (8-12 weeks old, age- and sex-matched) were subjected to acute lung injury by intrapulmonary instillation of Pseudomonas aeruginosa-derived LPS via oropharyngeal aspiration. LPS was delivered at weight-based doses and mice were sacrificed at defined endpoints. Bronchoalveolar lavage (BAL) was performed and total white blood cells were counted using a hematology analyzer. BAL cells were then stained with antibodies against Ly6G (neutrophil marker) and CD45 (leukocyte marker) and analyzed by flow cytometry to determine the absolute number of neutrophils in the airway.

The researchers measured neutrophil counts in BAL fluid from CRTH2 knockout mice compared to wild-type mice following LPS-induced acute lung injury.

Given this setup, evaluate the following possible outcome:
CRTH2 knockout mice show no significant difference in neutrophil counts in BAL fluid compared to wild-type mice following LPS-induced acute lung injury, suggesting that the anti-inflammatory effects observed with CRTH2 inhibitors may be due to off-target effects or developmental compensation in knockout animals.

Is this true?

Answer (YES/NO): NO